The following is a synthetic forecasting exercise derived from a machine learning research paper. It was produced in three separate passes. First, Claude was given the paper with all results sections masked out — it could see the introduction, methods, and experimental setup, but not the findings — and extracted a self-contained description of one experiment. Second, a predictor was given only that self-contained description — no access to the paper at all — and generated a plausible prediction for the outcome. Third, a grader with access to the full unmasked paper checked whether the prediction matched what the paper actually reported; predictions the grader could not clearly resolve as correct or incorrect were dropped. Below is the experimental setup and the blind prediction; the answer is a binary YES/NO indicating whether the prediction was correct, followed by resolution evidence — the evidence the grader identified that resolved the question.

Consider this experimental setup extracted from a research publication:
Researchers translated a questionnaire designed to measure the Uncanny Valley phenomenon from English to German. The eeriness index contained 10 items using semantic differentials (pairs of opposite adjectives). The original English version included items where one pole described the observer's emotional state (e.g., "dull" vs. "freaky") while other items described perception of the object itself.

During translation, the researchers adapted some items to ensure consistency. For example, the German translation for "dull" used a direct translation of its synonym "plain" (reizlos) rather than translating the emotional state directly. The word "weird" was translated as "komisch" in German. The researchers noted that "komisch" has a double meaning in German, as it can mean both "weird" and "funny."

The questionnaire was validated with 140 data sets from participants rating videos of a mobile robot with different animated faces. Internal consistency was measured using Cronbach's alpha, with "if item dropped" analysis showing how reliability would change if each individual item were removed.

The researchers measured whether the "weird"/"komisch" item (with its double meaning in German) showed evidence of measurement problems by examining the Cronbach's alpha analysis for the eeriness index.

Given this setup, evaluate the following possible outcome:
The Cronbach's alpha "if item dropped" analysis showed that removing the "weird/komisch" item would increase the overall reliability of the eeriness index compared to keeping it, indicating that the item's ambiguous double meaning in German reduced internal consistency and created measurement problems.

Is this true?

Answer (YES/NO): NO